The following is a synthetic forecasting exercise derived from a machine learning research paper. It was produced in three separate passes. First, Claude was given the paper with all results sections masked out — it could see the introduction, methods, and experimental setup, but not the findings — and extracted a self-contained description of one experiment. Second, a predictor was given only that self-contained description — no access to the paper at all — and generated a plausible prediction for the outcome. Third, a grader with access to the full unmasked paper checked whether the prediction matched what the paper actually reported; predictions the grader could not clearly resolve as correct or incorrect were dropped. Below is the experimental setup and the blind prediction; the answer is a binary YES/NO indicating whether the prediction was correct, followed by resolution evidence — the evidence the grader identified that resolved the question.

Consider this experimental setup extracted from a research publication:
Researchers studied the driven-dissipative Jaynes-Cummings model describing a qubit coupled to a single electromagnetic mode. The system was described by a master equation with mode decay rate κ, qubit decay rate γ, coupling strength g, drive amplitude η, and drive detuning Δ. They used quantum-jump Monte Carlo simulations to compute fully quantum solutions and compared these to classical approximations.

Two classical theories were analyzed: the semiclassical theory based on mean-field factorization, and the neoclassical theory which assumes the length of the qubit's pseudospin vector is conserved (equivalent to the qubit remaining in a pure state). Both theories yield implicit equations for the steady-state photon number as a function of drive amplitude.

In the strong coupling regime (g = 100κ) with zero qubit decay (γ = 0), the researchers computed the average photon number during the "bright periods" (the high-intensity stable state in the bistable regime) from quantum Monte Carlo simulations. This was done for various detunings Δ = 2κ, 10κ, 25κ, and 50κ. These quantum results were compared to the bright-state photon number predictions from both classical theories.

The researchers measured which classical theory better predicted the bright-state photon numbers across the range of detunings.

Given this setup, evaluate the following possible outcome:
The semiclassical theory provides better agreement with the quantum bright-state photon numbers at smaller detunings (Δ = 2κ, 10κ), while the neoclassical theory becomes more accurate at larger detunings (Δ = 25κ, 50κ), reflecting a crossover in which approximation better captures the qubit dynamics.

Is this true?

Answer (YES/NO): NO